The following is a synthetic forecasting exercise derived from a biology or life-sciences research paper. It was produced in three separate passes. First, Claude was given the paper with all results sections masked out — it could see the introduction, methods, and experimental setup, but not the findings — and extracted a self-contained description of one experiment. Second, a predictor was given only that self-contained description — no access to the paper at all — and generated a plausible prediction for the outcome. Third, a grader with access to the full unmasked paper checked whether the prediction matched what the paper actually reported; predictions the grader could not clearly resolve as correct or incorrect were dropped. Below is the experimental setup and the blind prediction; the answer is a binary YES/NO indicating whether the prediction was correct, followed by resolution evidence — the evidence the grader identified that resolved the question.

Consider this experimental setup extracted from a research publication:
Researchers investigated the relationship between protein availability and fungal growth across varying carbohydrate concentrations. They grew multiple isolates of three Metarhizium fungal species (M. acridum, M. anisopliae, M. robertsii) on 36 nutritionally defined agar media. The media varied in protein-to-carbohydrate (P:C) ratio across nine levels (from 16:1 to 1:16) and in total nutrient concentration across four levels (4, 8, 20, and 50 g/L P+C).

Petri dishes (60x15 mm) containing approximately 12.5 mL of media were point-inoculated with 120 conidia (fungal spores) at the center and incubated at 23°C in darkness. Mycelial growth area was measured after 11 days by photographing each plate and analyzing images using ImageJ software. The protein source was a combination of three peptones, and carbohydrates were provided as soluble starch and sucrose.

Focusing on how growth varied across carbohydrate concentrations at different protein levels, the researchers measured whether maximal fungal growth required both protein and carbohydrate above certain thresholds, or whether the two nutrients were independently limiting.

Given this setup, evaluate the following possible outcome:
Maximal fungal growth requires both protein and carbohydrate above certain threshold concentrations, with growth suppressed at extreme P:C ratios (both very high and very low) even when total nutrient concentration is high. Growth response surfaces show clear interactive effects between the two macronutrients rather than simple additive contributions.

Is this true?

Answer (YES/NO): NO